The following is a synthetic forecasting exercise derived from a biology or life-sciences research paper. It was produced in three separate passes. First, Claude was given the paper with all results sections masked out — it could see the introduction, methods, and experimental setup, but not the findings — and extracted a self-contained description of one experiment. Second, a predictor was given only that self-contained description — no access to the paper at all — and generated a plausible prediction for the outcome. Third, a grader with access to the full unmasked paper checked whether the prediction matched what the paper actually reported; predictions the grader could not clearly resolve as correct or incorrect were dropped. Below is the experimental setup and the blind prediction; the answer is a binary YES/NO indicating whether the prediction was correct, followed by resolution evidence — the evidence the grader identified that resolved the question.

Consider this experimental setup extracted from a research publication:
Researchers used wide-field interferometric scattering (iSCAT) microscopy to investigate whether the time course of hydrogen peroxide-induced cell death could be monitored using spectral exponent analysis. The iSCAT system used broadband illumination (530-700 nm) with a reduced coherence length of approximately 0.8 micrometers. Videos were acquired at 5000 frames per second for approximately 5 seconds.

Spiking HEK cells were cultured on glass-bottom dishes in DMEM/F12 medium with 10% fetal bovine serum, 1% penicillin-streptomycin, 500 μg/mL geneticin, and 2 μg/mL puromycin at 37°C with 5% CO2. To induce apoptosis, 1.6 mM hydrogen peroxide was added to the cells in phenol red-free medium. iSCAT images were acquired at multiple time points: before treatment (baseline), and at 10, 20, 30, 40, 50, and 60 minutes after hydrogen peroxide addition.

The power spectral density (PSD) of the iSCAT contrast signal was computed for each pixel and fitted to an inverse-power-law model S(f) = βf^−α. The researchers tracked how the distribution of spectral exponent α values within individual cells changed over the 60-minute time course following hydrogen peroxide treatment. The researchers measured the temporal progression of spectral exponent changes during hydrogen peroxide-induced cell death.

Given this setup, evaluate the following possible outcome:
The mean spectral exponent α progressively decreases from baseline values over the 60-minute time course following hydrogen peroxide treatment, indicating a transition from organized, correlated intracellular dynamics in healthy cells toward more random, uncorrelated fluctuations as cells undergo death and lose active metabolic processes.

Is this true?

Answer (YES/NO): NO